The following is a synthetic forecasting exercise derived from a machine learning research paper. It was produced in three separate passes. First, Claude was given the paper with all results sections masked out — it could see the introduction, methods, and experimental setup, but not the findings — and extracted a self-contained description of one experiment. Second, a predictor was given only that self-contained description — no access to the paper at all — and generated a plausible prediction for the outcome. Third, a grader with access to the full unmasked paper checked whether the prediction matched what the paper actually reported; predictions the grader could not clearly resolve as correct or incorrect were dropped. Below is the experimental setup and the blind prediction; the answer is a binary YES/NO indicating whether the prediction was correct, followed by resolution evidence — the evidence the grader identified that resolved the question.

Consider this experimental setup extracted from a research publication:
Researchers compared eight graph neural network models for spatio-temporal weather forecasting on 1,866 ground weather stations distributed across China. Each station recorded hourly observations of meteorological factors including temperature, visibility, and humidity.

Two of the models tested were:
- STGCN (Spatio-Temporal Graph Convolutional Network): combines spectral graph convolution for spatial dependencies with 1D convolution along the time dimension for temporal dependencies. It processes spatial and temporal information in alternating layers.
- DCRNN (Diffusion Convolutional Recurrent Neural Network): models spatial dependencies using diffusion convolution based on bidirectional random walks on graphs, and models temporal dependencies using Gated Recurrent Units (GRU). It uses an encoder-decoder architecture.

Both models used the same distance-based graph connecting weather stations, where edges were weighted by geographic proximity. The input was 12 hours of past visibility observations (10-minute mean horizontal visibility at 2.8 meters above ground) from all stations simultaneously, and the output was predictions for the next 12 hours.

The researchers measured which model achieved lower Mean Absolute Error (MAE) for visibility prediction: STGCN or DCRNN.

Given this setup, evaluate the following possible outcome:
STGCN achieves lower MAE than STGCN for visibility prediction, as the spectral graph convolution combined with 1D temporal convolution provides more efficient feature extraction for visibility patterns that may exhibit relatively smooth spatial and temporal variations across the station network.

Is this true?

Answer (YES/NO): NO